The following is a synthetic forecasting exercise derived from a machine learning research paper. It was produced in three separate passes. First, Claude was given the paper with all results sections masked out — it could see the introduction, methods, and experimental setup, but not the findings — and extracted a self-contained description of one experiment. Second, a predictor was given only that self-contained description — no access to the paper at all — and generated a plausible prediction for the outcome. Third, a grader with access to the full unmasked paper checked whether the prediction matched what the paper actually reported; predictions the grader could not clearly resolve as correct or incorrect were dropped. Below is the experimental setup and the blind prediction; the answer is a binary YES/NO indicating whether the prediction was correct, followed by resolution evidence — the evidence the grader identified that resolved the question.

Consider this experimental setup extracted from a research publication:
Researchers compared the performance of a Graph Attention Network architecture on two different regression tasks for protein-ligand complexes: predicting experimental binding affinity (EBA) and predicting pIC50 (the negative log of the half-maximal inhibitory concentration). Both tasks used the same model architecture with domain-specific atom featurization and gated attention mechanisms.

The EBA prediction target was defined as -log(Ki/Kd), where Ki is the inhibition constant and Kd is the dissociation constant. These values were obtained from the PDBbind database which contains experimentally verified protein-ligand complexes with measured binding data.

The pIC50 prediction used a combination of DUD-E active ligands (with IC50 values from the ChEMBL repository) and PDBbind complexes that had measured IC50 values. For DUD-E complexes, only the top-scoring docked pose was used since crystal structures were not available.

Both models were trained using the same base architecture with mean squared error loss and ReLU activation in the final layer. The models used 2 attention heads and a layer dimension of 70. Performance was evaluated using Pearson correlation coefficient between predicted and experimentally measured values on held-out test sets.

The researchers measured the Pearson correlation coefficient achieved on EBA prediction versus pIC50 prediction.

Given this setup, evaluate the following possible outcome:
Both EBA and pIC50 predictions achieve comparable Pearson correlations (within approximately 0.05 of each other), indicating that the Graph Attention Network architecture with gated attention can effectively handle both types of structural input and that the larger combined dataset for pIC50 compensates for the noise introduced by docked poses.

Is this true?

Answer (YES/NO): NO